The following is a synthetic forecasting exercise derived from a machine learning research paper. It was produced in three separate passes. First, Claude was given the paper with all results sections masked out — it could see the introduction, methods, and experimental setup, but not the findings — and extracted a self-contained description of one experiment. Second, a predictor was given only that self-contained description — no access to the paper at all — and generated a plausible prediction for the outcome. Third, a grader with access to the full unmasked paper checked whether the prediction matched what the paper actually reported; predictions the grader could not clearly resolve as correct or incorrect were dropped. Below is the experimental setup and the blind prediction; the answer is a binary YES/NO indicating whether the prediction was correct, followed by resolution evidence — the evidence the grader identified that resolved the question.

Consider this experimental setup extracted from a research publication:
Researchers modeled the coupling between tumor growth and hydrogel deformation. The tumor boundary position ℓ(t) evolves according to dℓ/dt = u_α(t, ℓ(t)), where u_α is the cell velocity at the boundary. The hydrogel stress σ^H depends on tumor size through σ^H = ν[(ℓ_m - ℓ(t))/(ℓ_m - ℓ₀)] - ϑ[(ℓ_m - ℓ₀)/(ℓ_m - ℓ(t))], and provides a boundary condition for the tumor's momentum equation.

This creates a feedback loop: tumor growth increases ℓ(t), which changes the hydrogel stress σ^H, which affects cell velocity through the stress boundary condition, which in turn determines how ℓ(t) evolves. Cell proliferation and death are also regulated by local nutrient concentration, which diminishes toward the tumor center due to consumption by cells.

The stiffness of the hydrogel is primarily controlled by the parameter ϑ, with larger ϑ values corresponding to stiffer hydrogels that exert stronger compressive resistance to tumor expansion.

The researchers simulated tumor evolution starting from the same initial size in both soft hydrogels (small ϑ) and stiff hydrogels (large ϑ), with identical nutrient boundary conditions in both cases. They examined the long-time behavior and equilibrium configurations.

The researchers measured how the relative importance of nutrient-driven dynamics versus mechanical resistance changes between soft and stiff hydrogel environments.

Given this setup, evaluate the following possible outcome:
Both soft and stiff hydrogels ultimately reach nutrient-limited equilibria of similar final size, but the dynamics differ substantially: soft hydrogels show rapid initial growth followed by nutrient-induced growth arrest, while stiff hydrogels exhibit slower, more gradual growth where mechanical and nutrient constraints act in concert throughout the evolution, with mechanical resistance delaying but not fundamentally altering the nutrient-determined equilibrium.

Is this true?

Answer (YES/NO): NO